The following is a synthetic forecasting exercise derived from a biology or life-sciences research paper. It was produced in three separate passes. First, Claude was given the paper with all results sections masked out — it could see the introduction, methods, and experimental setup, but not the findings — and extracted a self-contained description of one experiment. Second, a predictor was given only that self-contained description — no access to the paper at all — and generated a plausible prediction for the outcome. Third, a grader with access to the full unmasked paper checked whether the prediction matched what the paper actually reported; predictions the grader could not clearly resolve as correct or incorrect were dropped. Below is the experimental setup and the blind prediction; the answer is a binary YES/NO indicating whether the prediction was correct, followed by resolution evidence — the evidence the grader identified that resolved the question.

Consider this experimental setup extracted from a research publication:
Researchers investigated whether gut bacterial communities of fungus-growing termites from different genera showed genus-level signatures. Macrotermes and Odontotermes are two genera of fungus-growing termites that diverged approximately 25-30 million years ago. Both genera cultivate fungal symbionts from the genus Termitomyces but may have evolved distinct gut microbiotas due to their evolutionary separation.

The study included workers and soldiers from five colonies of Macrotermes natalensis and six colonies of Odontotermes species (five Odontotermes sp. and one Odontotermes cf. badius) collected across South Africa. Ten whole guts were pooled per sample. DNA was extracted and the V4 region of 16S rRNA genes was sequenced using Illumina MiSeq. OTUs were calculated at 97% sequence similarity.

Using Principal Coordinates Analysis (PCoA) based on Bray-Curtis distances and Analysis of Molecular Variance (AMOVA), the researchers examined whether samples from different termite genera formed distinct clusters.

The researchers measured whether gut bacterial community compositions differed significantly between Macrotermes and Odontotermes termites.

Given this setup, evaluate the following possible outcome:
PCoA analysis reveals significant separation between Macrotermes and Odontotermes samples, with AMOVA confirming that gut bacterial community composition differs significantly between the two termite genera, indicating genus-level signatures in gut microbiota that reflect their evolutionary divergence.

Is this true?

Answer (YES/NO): YES